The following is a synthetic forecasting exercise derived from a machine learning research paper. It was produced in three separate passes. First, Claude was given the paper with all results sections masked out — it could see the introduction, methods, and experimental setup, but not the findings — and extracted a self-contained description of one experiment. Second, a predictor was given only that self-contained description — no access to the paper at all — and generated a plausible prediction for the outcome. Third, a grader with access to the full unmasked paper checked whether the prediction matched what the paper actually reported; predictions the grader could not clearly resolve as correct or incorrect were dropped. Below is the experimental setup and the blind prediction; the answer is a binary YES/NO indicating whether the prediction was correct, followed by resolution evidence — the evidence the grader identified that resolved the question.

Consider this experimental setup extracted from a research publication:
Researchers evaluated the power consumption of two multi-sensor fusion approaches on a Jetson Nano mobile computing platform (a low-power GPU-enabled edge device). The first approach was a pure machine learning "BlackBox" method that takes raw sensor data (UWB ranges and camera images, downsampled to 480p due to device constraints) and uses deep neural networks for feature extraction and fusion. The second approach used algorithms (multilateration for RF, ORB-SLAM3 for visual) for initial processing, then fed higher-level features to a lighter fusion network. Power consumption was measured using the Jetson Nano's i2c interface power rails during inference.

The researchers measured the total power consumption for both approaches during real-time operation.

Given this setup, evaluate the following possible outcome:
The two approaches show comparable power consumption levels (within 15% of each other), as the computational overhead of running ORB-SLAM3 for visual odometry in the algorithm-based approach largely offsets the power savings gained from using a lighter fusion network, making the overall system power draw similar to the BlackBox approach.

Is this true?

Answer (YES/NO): NO